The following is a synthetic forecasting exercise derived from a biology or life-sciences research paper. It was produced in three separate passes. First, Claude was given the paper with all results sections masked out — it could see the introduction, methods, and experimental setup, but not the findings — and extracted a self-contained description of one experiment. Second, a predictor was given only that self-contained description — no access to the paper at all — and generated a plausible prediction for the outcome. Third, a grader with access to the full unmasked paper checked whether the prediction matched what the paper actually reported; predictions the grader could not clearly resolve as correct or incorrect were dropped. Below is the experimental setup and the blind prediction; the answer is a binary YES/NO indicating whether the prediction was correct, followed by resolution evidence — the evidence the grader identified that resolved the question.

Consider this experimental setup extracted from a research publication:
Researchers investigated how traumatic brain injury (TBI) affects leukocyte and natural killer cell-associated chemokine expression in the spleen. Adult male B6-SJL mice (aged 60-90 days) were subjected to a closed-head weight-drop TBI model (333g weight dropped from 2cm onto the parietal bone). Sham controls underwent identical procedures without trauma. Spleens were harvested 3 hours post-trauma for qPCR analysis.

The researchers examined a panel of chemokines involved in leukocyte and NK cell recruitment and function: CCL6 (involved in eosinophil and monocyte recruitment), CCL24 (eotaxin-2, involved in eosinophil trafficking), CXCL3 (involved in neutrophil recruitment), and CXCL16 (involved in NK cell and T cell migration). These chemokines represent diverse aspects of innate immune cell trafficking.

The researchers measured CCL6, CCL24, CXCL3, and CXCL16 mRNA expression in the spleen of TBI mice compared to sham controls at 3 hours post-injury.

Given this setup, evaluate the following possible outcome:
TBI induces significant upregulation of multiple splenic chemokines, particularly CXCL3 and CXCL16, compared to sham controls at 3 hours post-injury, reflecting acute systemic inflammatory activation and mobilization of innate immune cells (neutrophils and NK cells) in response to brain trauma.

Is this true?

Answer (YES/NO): NO